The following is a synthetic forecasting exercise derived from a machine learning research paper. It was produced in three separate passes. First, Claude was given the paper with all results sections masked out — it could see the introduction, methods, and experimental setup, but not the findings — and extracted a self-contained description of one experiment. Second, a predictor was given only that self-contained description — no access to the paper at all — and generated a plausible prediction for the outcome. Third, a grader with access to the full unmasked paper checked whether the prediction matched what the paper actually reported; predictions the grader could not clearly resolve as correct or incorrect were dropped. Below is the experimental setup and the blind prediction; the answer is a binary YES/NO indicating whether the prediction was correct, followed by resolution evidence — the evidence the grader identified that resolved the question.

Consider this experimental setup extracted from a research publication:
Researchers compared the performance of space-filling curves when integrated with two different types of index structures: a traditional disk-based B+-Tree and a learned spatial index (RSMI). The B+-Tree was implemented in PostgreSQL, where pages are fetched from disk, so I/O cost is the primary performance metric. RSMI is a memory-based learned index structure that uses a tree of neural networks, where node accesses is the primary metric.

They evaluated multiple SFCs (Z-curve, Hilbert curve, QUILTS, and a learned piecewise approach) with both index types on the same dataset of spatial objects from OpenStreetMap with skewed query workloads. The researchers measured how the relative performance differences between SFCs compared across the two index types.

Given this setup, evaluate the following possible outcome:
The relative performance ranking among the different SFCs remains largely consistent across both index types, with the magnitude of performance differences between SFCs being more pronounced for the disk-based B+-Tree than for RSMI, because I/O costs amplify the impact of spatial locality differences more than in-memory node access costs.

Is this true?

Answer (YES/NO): YES